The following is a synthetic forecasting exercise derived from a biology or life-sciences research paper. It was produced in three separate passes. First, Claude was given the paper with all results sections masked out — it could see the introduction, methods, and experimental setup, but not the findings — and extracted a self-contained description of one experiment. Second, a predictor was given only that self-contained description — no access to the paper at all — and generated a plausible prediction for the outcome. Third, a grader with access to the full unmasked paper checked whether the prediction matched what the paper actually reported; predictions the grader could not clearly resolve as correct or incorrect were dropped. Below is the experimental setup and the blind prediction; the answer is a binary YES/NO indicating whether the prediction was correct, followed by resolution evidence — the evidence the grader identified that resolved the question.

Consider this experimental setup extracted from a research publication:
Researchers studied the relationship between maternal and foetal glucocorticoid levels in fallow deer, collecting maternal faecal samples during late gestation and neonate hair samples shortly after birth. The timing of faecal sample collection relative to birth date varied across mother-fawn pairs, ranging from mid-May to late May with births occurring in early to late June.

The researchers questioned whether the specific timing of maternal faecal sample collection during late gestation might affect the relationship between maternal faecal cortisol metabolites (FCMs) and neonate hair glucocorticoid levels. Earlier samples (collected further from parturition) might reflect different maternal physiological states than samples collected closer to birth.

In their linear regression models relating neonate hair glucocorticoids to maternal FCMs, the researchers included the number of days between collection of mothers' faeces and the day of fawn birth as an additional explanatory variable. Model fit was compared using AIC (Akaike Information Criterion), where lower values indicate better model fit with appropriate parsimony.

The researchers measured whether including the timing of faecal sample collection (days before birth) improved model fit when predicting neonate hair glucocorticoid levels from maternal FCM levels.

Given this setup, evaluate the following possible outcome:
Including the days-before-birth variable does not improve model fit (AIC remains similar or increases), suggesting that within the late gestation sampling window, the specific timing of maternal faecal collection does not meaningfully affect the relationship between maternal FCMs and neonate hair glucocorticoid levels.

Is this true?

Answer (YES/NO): YES